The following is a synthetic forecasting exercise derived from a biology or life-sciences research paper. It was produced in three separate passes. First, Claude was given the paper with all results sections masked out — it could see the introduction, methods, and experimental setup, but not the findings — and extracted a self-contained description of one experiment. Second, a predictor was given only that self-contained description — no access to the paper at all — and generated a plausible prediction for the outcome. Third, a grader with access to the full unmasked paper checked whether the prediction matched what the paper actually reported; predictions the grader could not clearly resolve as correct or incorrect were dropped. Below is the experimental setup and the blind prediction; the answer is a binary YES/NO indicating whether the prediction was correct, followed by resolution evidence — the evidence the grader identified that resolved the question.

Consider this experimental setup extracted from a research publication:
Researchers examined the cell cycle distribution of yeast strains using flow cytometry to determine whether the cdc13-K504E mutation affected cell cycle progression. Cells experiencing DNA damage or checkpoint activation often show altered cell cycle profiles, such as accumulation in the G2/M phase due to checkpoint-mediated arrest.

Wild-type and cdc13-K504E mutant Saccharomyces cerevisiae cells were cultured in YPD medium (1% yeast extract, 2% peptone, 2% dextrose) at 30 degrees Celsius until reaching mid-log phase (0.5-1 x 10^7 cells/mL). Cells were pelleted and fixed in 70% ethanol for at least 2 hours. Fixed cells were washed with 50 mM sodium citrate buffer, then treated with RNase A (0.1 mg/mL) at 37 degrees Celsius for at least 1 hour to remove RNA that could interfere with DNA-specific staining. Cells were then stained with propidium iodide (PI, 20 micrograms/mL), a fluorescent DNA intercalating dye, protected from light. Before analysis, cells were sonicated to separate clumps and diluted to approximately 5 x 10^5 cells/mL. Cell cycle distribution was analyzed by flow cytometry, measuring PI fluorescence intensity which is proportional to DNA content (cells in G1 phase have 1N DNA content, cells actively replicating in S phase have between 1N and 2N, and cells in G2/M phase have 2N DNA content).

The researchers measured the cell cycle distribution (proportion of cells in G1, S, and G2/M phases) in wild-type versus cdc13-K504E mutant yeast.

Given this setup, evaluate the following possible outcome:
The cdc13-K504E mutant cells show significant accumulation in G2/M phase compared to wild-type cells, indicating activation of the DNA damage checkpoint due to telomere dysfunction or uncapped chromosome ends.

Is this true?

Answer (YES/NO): NO